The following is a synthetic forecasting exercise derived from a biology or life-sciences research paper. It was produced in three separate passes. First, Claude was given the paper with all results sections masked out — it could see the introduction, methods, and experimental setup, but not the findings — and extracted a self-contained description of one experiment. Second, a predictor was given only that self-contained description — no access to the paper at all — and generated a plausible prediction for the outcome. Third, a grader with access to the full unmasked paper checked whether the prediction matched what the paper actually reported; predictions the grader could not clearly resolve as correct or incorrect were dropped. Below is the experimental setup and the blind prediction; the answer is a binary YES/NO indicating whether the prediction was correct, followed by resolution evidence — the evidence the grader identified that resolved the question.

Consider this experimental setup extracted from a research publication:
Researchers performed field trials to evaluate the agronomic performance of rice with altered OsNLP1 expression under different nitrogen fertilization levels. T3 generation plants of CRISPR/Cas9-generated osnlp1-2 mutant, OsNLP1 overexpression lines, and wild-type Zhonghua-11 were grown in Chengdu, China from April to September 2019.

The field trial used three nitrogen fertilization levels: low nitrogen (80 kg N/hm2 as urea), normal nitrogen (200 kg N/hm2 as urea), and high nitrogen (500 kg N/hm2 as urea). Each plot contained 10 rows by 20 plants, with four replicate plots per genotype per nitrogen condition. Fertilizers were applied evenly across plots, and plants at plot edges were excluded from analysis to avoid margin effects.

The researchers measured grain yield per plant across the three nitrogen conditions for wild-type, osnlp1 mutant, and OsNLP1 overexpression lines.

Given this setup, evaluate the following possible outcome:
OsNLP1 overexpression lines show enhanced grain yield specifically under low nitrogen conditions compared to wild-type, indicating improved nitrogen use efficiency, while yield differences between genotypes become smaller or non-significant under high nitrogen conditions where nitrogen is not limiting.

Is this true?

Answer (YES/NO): NO